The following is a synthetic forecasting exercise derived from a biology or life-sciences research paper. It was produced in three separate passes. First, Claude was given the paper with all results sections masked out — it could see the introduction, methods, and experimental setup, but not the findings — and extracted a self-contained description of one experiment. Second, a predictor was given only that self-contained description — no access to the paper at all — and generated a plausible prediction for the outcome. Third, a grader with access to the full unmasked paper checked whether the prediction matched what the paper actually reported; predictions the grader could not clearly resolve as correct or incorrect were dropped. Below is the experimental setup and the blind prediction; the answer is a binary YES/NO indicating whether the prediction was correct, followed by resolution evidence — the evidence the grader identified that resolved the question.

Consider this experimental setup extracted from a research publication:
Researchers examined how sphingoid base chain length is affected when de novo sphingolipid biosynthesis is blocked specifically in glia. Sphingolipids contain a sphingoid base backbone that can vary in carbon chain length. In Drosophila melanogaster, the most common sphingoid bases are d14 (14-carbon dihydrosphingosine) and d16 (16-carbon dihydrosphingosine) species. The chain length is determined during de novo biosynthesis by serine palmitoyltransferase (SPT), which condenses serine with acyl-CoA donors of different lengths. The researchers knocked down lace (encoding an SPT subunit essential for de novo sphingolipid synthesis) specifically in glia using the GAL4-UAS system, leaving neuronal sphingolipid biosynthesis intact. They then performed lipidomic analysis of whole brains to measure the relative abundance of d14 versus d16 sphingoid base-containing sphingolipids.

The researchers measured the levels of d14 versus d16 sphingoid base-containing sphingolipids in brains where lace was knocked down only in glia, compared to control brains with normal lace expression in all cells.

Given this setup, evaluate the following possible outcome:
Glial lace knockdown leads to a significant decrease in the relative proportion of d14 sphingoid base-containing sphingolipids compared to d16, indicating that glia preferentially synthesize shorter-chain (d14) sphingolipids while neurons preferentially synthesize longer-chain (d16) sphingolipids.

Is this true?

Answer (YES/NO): YES